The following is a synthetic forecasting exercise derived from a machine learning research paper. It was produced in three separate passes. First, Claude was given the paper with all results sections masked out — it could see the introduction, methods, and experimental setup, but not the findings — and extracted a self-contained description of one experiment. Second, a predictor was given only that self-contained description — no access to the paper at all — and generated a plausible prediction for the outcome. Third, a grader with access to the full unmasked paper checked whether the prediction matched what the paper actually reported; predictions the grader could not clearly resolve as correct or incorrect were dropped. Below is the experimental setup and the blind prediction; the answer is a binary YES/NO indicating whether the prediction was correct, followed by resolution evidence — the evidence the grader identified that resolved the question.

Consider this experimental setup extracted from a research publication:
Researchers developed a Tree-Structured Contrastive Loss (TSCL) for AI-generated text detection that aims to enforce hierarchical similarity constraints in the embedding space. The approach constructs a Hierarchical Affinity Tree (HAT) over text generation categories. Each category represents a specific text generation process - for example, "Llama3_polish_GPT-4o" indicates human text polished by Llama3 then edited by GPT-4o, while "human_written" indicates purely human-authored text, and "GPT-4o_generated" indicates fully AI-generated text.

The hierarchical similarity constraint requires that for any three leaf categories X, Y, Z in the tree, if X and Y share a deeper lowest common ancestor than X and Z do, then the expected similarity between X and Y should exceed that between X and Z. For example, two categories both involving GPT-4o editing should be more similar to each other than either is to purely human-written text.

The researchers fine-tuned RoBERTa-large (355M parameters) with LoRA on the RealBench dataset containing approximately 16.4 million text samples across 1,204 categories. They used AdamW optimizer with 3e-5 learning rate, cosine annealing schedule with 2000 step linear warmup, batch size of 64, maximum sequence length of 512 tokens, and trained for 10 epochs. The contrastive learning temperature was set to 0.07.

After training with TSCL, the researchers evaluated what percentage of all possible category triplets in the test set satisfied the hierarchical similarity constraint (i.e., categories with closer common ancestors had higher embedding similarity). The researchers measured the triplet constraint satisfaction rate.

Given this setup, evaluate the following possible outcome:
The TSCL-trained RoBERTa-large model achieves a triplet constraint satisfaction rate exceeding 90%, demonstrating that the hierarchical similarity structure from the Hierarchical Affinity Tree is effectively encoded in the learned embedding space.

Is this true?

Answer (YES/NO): YES